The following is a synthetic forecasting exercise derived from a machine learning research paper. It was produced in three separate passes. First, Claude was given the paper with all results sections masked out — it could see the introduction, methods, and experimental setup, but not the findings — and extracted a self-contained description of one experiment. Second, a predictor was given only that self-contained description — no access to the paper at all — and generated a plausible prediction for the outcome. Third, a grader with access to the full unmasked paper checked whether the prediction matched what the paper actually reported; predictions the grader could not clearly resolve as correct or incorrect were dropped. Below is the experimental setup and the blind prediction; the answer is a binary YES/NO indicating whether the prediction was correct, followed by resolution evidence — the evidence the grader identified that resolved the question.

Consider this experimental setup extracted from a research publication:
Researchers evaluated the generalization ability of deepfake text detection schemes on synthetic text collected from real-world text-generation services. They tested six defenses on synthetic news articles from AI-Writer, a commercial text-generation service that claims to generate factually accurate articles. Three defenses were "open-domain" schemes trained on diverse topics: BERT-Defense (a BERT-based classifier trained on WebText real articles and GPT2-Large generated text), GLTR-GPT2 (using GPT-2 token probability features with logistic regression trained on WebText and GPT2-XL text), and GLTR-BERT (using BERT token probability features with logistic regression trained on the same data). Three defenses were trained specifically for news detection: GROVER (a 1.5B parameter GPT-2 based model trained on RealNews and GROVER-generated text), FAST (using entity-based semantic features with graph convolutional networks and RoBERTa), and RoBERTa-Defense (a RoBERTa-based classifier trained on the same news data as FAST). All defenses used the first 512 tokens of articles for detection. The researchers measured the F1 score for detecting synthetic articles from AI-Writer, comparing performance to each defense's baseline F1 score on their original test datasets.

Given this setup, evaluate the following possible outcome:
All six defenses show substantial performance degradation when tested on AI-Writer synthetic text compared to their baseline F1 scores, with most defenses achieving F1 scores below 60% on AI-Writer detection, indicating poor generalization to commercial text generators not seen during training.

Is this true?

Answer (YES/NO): NO